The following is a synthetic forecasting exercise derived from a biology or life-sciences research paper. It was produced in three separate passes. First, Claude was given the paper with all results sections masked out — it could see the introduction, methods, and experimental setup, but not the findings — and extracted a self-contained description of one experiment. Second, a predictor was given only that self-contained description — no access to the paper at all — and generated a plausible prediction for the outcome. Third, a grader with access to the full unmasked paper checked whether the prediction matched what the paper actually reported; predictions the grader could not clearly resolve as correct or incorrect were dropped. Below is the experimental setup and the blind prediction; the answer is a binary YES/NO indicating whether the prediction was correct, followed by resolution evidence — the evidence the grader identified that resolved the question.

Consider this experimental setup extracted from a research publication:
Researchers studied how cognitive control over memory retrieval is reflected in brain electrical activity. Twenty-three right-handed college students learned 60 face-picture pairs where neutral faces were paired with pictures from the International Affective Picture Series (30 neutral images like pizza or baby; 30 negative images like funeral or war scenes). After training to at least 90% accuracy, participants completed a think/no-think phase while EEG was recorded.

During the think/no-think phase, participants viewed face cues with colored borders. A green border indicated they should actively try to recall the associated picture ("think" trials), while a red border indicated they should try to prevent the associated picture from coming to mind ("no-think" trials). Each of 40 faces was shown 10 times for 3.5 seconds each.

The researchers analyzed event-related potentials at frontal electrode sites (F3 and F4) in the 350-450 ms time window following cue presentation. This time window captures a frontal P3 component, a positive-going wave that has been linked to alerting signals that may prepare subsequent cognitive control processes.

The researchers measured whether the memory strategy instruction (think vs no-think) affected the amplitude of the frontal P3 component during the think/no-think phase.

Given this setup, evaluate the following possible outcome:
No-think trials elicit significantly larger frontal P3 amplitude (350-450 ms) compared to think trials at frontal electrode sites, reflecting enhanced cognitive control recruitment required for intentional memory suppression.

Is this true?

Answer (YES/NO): NO